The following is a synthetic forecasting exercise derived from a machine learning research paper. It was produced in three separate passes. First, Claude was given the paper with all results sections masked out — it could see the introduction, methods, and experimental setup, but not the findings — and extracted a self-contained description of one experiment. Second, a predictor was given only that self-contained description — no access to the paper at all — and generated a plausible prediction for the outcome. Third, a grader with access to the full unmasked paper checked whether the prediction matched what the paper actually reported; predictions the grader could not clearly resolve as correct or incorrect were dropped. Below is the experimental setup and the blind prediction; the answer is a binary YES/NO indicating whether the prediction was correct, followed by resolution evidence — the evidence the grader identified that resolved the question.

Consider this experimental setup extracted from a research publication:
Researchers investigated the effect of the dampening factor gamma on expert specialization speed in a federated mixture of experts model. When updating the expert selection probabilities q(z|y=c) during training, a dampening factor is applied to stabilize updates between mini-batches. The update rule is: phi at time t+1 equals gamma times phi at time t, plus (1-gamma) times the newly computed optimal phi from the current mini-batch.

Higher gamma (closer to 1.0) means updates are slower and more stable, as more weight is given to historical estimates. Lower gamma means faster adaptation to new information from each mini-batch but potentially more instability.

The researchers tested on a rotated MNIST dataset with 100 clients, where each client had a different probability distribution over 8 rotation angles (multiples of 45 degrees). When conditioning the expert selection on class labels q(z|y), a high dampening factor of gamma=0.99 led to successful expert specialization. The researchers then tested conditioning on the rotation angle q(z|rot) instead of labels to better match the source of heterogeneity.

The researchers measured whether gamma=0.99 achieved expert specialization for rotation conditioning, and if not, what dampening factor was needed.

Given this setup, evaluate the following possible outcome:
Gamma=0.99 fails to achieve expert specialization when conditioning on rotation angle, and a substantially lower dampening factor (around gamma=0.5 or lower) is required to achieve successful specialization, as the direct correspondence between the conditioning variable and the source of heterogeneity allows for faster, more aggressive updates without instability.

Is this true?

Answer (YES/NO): YES